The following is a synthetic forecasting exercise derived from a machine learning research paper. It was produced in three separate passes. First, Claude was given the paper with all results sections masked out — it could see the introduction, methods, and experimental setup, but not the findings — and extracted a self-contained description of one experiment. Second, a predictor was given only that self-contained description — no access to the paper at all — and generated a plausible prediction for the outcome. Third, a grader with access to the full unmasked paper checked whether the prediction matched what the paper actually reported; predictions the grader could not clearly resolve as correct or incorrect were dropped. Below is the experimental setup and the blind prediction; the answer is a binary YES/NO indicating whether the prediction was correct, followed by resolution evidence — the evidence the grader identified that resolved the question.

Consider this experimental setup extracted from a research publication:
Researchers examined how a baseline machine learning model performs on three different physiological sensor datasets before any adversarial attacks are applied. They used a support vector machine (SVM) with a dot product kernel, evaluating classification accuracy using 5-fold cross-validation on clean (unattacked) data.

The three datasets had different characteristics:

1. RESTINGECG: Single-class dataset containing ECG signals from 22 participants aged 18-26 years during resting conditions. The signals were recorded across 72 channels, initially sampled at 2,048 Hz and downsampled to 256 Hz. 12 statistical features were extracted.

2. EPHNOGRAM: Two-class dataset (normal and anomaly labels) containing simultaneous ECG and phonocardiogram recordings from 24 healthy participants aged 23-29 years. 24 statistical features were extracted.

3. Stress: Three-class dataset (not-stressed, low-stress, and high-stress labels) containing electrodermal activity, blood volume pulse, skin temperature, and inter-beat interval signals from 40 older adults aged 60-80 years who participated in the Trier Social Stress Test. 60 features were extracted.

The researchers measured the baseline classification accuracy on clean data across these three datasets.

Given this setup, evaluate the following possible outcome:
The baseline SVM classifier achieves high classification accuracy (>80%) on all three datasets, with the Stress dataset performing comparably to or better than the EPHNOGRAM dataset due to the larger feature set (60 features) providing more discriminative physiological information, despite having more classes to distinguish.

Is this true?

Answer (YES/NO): NO